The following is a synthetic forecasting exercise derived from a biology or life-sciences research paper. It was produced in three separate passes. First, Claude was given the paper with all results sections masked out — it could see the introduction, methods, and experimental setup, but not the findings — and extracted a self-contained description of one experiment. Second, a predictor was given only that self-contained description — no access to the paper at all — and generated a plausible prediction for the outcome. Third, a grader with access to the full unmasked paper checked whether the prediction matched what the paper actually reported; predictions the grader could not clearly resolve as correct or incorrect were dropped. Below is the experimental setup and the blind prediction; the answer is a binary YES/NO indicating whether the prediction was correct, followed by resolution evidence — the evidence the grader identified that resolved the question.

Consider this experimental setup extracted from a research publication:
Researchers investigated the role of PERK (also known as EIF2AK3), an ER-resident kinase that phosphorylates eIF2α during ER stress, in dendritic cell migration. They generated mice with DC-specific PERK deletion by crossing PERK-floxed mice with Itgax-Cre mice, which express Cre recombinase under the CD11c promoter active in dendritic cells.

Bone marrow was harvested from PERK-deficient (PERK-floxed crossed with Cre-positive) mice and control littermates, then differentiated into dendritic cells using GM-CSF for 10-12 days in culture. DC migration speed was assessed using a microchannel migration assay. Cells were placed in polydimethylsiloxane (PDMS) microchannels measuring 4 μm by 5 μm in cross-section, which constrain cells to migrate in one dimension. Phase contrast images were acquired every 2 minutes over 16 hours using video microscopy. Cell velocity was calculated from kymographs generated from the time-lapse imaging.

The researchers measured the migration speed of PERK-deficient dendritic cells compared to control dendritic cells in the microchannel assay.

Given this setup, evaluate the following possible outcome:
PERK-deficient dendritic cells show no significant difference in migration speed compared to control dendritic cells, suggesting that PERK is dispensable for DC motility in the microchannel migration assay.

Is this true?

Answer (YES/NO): NO